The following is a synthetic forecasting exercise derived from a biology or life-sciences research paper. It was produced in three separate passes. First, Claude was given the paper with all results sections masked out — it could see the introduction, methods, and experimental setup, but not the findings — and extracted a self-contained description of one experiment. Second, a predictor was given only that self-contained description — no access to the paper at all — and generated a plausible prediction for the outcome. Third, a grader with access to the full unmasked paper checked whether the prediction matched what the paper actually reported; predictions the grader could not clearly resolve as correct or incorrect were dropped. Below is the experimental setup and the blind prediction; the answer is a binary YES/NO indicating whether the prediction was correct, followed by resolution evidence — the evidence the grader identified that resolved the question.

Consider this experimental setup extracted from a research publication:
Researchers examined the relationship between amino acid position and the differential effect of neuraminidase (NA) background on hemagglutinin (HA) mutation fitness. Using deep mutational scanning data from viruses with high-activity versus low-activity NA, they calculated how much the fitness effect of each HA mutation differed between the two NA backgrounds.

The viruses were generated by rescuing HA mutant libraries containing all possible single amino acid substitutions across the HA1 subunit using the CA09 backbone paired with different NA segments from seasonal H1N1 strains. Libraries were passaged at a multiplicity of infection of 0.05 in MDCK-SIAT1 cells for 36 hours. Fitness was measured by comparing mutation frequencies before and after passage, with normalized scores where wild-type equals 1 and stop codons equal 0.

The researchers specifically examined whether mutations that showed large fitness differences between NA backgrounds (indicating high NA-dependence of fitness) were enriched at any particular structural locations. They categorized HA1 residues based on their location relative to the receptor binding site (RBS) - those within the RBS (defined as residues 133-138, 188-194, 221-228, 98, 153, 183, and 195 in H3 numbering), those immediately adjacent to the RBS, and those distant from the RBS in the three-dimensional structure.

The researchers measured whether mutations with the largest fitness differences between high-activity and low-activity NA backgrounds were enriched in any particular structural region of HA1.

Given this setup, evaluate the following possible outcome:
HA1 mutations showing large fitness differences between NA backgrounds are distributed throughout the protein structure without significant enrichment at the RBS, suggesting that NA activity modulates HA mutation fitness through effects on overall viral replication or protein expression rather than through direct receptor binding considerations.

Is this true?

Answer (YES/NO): NO